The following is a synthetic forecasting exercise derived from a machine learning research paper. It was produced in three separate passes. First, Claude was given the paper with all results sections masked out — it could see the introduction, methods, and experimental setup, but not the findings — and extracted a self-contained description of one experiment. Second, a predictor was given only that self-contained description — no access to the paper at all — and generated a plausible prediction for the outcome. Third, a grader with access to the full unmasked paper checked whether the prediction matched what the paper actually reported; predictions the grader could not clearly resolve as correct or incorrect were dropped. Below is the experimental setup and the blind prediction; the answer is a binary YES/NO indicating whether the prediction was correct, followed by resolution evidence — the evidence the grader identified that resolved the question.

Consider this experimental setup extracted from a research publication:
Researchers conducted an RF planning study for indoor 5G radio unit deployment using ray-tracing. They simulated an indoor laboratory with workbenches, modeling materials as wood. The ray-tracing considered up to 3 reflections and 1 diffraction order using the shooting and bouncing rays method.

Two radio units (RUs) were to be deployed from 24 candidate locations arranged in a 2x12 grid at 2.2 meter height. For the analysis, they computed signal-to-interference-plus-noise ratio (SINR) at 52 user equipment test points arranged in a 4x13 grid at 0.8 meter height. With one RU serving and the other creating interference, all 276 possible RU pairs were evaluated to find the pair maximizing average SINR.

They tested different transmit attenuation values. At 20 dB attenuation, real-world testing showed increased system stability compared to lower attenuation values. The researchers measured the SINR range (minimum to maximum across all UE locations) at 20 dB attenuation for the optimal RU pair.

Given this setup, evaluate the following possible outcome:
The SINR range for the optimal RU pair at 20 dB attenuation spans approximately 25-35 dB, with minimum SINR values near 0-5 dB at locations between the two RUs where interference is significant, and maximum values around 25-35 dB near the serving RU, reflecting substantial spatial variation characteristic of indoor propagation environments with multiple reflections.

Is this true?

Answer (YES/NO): NO